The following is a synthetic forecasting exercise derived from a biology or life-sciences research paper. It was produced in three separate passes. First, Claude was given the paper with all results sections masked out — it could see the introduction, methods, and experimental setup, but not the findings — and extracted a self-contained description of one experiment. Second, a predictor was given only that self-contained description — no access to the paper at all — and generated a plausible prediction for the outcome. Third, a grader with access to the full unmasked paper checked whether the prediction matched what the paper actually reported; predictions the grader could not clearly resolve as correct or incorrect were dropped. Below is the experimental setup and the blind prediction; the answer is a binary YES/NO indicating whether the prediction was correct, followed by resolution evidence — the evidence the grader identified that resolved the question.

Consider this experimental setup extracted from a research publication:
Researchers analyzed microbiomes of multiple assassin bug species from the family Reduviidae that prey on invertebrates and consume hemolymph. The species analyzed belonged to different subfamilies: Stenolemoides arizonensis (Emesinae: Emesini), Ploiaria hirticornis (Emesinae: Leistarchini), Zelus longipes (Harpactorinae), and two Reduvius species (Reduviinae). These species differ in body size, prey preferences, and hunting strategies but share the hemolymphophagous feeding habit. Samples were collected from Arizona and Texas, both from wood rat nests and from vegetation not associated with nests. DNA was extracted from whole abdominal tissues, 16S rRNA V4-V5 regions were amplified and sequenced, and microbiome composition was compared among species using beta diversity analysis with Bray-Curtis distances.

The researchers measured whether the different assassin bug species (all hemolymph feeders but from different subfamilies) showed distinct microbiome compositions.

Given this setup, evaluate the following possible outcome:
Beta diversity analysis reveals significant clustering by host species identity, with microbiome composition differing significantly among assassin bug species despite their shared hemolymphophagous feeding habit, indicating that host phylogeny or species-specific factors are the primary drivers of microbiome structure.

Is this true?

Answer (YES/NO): YES